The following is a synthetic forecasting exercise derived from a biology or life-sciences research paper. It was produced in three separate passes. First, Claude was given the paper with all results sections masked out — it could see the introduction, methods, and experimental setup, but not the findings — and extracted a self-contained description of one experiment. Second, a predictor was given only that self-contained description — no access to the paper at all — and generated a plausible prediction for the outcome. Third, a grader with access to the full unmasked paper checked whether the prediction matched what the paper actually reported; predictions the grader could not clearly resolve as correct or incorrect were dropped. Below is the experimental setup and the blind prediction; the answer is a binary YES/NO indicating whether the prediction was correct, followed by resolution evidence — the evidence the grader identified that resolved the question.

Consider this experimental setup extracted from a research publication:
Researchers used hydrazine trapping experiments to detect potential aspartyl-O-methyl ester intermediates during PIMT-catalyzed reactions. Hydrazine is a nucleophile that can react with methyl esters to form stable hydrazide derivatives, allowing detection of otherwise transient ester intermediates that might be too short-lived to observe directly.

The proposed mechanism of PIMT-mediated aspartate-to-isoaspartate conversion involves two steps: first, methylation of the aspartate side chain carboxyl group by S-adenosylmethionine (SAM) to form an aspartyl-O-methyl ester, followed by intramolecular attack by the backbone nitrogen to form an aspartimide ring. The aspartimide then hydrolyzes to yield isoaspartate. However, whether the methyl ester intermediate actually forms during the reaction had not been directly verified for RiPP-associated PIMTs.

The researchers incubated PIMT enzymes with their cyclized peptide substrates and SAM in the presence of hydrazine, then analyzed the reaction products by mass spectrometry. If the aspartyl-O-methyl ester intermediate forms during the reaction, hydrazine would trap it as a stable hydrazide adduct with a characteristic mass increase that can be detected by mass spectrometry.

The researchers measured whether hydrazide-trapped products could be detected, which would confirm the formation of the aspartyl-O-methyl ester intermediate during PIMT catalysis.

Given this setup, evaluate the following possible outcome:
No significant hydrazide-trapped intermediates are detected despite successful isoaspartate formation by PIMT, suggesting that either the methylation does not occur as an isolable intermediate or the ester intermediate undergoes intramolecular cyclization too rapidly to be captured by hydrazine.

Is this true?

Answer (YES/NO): NO